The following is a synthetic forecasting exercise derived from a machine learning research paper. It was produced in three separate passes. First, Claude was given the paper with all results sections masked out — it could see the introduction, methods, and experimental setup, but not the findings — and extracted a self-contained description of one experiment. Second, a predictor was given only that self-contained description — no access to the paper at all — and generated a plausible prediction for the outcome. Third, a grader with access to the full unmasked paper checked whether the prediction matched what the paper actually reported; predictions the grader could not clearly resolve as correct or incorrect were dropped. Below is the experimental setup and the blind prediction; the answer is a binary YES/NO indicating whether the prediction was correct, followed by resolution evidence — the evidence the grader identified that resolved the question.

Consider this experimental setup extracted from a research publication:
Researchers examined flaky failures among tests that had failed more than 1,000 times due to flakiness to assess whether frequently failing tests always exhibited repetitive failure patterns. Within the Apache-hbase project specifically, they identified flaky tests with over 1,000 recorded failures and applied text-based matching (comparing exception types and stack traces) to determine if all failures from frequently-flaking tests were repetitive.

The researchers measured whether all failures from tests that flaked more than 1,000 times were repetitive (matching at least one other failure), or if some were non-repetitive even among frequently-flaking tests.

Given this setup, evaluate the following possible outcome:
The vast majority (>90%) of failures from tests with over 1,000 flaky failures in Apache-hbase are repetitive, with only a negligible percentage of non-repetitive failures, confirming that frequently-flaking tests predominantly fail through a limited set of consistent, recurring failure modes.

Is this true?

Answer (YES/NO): YES